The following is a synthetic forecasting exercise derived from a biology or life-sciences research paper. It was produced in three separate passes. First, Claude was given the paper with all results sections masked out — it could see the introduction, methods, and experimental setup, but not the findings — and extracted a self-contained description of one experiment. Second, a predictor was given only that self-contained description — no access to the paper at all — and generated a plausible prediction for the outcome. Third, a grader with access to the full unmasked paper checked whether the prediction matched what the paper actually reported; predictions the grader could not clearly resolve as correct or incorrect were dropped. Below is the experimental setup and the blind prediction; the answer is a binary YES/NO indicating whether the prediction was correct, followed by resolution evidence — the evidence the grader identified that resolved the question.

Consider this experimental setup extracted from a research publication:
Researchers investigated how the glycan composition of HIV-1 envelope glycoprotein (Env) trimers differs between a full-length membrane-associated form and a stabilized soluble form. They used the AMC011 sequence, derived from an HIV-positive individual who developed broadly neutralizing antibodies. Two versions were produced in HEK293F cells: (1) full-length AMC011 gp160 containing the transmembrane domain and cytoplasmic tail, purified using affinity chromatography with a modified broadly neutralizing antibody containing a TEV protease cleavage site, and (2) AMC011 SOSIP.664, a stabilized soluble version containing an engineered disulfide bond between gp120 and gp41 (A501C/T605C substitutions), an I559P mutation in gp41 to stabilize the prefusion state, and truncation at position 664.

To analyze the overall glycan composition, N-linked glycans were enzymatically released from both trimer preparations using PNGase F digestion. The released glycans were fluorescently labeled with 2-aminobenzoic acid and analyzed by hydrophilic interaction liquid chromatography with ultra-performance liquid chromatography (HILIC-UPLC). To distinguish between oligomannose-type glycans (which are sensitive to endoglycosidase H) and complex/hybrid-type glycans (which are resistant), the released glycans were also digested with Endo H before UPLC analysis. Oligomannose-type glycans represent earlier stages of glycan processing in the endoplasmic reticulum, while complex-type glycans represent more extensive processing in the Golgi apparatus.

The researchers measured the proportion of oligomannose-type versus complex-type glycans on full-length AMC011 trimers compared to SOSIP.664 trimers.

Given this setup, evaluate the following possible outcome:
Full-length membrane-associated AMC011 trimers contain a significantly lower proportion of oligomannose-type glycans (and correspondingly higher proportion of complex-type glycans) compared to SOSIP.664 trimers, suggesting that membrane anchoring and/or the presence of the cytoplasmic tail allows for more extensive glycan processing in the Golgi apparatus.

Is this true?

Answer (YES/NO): YES